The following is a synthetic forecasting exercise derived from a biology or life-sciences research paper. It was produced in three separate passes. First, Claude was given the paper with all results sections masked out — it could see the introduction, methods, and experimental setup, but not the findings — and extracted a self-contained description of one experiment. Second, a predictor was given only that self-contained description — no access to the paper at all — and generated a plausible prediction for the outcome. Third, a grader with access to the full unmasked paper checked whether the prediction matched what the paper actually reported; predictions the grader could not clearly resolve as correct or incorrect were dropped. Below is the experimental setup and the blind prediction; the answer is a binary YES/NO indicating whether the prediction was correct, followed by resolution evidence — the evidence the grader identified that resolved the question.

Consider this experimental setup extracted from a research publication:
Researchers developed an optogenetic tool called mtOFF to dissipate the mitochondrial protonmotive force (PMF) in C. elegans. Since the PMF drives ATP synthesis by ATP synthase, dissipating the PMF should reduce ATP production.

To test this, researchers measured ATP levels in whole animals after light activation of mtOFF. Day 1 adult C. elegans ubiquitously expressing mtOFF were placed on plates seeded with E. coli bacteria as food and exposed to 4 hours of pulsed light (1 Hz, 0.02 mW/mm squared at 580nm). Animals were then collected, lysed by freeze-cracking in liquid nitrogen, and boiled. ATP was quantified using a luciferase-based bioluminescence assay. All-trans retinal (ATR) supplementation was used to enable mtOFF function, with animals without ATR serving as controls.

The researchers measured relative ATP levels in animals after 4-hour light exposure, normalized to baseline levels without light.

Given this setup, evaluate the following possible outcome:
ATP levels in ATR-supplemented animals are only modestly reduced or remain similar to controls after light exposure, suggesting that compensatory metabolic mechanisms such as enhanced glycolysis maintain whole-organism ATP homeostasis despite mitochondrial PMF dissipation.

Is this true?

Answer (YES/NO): NO